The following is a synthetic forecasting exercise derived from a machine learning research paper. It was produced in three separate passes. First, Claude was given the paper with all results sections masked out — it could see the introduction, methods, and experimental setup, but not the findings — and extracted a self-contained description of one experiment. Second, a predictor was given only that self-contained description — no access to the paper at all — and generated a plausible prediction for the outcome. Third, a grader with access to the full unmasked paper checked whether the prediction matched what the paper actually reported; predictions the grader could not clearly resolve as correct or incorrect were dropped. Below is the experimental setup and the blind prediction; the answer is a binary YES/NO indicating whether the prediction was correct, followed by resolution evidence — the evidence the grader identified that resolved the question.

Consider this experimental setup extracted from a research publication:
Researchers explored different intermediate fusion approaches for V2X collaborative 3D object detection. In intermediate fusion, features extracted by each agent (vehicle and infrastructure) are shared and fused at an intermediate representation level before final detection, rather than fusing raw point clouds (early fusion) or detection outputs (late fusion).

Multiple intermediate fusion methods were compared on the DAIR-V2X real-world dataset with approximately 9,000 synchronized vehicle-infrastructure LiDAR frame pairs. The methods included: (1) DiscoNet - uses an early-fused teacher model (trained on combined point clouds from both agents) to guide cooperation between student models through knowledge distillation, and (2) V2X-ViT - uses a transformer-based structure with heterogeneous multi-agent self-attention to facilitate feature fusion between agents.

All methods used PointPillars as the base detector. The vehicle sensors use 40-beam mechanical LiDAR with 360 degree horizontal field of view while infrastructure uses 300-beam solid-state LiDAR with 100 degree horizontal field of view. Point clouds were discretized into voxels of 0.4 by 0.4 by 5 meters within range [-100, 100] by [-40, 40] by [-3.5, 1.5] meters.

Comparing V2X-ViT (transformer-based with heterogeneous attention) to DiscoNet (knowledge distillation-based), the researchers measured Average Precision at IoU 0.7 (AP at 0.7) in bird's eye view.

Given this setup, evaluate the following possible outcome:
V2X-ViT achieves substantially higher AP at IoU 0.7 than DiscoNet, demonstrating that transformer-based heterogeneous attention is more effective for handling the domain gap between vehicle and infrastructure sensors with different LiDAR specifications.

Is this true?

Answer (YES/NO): NO